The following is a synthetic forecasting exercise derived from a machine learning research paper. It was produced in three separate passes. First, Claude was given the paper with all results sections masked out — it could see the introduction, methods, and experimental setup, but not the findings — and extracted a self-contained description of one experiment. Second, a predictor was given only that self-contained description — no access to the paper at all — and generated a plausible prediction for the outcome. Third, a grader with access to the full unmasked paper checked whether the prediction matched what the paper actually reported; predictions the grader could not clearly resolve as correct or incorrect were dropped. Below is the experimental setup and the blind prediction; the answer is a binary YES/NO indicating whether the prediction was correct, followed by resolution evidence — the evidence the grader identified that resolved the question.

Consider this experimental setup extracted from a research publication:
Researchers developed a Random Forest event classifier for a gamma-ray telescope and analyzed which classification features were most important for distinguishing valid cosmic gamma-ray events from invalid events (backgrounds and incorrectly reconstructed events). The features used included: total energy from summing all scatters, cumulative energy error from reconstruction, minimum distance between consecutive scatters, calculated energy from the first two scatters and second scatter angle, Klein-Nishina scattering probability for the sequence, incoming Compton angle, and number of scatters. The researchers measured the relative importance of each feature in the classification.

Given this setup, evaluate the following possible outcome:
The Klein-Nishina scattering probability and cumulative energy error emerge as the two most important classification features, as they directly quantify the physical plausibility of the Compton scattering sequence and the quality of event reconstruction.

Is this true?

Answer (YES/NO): NO